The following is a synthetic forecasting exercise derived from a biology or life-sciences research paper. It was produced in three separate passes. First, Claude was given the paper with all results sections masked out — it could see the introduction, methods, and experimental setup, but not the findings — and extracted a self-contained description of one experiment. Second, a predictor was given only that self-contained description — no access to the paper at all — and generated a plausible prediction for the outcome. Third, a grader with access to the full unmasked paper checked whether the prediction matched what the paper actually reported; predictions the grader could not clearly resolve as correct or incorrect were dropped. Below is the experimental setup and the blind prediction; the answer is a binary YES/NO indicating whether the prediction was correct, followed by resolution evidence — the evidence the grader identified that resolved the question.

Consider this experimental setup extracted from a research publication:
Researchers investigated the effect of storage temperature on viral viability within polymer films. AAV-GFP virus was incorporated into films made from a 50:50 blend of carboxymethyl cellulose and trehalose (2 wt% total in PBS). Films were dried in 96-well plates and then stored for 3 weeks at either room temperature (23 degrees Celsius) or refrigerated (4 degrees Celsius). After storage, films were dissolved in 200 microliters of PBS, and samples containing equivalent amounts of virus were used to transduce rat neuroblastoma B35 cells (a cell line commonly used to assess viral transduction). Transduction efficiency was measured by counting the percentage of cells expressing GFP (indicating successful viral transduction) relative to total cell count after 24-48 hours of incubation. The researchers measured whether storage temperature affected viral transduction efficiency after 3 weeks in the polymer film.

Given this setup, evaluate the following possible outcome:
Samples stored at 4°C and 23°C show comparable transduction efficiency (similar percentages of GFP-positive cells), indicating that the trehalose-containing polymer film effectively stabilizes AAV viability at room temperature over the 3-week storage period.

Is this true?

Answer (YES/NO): NO